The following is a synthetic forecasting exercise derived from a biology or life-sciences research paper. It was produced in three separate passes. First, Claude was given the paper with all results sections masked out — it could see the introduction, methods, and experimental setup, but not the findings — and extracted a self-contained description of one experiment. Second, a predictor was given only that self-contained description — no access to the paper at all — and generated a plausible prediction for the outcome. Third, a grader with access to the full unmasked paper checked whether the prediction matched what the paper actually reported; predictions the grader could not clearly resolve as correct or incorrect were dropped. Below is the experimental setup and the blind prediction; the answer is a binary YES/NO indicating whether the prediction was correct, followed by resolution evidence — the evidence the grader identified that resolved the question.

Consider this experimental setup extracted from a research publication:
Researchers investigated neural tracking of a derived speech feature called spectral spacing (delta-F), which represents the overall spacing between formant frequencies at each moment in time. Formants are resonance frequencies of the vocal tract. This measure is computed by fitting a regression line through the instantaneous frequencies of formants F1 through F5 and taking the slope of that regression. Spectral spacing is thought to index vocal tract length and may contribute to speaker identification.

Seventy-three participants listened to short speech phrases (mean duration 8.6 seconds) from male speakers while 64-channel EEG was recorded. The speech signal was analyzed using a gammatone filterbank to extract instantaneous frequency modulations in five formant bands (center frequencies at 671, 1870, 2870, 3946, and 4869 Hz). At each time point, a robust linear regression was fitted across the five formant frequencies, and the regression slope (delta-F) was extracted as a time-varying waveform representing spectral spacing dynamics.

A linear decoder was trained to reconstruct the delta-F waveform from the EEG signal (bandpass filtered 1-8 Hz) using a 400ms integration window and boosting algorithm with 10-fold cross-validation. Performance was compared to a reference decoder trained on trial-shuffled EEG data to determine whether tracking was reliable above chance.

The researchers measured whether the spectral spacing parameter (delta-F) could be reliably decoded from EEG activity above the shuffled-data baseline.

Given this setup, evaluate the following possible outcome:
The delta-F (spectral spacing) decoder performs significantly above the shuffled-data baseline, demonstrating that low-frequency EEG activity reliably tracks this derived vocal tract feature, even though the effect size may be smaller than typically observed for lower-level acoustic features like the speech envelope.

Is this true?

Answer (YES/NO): YES